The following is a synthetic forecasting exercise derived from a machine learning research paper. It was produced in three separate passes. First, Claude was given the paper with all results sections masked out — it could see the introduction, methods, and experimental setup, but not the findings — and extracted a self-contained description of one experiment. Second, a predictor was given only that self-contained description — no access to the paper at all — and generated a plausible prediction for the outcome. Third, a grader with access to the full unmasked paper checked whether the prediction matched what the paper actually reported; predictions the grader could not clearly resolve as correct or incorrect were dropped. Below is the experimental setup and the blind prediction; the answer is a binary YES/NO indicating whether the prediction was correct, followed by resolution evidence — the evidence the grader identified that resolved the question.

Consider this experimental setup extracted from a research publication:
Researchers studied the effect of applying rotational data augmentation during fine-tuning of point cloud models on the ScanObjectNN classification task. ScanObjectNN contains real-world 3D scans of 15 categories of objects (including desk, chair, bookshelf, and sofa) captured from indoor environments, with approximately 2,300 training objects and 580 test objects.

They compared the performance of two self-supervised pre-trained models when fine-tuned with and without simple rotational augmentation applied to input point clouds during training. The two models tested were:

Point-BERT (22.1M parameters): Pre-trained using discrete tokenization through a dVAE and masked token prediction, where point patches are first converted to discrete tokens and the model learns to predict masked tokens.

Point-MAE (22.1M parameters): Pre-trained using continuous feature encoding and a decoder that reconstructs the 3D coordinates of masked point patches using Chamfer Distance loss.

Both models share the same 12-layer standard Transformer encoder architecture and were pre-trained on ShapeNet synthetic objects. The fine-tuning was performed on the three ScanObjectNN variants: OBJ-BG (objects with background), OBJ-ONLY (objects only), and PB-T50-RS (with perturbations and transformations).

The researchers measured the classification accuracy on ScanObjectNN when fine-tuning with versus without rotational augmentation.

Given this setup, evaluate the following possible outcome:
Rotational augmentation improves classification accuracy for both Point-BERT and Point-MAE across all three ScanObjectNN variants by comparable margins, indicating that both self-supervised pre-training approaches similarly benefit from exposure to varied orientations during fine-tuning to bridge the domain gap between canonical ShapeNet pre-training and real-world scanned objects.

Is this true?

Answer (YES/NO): NO